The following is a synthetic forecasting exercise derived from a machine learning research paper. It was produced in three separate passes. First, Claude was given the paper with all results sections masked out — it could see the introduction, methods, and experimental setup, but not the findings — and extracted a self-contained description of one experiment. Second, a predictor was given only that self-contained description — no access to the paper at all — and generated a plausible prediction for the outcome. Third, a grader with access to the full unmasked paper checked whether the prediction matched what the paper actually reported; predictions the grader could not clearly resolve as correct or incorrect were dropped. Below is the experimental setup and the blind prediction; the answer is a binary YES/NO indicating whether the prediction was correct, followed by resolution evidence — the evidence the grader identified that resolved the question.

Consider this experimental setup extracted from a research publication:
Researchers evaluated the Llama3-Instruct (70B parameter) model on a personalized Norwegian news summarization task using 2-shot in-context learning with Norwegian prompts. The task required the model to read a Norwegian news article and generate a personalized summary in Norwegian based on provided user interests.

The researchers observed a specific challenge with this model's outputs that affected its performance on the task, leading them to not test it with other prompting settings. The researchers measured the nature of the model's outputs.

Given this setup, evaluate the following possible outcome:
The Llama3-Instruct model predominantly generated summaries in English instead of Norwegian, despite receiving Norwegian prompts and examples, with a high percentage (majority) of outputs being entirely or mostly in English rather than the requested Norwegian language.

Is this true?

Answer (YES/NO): NO